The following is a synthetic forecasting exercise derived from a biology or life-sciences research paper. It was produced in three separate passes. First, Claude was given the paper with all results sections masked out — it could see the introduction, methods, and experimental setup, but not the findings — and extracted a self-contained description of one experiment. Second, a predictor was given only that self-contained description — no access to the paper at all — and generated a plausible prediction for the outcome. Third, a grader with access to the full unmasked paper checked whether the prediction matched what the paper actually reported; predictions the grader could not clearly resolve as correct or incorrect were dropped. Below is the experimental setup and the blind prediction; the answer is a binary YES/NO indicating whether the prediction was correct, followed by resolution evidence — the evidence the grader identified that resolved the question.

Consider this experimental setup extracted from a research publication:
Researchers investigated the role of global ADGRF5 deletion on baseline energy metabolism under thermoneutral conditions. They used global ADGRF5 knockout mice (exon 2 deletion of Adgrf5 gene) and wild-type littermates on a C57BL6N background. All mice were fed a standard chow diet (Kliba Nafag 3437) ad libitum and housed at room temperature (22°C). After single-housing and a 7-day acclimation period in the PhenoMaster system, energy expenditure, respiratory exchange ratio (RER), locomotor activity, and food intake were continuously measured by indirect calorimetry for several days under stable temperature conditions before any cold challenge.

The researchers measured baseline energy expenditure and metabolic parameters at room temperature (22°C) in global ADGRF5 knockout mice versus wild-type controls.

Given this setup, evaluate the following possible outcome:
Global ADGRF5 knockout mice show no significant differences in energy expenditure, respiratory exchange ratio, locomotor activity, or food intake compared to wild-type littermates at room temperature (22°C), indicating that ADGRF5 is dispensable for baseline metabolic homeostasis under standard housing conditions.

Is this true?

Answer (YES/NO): YES